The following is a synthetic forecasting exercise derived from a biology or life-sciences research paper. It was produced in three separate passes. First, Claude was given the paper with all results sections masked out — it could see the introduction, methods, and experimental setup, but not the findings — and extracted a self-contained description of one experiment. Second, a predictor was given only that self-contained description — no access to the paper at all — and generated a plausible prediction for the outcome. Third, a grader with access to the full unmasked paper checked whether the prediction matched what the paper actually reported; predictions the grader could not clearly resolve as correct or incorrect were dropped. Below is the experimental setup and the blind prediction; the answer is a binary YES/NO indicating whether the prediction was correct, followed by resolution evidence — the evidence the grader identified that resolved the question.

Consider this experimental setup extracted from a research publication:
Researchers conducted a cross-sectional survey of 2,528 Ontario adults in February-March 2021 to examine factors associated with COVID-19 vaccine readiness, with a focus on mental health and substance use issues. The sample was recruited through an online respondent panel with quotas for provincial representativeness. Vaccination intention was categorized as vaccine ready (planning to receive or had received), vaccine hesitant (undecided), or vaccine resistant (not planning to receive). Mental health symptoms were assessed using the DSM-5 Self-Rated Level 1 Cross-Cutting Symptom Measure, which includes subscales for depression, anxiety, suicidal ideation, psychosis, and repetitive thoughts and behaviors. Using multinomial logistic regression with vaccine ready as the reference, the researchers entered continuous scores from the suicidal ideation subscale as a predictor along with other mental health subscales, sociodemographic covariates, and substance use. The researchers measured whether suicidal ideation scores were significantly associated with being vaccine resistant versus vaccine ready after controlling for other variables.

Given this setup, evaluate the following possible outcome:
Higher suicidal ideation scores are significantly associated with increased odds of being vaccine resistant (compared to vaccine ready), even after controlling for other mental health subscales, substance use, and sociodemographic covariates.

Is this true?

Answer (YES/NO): NO